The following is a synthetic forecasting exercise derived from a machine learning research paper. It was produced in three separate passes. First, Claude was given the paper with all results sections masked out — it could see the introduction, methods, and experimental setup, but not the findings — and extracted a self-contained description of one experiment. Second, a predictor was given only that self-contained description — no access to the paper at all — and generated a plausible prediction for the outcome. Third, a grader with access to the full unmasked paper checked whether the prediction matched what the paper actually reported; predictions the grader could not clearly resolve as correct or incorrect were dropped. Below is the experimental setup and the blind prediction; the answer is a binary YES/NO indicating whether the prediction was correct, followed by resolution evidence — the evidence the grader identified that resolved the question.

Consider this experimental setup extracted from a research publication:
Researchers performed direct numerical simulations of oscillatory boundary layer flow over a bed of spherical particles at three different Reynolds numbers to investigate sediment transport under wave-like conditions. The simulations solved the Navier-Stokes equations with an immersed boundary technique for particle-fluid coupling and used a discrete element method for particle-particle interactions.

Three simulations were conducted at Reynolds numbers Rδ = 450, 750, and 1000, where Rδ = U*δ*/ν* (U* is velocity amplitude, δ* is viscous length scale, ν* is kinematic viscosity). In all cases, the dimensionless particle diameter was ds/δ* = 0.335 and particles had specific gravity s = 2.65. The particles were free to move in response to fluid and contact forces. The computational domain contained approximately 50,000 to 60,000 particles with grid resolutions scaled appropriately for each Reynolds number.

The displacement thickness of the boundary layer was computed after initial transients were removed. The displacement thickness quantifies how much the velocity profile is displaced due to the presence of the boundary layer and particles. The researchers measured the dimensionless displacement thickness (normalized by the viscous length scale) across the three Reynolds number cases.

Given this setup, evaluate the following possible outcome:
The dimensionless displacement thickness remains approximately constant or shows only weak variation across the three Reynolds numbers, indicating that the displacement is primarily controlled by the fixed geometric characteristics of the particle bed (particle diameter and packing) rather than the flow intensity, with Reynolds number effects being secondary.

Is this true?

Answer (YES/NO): NO